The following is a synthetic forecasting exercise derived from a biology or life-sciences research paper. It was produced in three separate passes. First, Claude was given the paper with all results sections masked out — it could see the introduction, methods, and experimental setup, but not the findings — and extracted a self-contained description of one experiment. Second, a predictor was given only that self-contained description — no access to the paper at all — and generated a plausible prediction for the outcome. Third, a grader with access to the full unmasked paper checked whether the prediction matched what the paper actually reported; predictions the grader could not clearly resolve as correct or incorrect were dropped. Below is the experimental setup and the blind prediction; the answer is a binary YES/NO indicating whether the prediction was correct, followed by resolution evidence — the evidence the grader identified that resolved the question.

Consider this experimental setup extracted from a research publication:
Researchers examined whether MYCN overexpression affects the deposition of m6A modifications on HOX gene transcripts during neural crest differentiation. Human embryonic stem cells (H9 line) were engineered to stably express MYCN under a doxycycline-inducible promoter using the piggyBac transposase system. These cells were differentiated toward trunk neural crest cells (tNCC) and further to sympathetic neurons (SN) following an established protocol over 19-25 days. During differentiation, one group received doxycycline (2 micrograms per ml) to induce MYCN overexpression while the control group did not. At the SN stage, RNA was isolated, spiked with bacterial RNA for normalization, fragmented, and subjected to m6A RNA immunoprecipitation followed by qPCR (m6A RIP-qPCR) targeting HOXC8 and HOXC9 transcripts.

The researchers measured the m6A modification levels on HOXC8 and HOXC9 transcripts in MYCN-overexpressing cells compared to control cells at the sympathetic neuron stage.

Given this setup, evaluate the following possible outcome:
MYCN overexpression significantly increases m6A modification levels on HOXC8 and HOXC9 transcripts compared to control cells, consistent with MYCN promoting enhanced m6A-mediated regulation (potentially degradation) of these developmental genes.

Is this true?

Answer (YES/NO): YES